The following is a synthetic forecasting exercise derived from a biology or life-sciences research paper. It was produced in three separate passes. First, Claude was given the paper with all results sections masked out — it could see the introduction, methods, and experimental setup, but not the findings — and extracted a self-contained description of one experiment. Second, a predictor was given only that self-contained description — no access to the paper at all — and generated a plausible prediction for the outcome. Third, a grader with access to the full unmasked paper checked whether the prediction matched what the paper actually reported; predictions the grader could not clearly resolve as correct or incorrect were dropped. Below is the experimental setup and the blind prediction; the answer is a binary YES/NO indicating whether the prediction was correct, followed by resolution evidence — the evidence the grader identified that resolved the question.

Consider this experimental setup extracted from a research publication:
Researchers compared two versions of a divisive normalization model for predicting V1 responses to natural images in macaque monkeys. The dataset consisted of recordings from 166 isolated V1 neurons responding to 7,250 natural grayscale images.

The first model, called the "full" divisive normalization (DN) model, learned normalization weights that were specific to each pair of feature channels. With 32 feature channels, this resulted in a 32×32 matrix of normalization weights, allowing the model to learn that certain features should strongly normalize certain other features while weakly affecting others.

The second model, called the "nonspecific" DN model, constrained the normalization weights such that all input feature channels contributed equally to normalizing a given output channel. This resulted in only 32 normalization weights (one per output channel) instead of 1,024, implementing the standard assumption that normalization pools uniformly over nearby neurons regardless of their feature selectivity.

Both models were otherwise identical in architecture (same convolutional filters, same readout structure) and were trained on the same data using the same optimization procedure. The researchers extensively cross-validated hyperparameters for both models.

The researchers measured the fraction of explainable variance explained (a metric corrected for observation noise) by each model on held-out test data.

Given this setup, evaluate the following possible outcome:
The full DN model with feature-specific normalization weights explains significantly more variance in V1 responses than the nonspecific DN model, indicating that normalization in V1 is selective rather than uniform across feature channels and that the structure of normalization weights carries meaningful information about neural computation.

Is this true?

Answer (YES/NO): YES